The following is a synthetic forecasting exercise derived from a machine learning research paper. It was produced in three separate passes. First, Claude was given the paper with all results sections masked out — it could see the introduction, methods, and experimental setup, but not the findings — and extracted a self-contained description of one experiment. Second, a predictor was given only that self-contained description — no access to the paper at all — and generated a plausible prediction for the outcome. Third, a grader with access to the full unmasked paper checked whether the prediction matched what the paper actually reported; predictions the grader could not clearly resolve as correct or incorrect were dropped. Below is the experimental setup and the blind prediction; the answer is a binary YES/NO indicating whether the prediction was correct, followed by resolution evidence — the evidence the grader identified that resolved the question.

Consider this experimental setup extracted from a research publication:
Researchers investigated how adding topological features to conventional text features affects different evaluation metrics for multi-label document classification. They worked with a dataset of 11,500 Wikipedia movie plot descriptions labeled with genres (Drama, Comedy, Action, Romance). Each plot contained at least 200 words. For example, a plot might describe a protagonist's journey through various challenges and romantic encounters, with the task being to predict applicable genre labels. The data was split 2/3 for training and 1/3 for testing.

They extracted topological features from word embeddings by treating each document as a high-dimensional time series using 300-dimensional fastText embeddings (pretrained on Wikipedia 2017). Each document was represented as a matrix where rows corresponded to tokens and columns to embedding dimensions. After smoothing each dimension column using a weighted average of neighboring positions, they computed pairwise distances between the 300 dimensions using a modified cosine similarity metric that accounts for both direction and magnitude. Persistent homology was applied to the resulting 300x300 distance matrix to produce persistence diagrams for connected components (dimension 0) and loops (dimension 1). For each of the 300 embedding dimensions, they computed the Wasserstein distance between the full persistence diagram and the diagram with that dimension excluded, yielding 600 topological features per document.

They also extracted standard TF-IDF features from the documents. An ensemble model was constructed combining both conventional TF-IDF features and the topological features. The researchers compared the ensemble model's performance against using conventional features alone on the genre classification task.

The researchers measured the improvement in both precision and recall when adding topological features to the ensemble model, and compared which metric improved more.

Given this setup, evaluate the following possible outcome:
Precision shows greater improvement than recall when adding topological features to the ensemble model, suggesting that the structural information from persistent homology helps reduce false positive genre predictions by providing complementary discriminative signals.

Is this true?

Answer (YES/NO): NO